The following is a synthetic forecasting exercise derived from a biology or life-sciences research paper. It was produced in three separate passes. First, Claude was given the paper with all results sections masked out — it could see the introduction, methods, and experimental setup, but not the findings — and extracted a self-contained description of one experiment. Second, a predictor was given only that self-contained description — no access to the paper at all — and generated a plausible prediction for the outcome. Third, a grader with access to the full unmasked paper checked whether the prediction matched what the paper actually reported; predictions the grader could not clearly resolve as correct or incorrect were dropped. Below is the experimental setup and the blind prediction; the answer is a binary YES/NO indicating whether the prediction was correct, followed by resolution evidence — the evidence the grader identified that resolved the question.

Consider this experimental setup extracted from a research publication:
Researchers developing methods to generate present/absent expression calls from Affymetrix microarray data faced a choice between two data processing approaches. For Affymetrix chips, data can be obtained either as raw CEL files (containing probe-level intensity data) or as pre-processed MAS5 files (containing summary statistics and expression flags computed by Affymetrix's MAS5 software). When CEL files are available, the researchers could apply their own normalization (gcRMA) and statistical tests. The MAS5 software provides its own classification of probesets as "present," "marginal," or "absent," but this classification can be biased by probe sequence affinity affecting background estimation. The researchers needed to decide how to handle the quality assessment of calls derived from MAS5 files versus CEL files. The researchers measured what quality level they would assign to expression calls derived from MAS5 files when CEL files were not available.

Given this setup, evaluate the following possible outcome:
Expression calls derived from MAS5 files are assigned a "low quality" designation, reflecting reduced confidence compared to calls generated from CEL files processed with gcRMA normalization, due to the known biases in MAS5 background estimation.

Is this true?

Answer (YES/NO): YES